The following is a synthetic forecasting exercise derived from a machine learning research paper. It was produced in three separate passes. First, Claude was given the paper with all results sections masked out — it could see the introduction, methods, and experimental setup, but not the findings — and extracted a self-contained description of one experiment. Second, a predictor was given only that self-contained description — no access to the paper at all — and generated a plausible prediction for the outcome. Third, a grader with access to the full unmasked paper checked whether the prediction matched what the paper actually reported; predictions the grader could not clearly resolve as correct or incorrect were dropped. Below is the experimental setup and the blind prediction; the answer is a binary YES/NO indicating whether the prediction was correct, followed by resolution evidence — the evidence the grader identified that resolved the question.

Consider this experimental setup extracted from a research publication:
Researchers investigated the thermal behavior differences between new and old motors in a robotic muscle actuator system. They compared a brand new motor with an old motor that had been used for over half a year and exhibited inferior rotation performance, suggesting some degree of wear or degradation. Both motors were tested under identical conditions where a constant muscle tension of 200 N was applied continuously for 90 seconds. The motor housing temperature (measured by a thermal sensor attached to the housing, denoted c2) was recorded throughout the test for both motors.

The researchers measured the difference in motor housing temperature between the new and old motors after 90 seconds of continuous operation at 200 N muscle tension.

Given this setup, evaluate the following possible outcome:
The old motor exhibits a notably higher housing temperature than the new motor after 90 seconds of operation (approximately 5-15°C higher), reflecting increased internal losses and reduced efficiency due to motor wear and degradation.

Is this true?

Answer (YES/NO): YES